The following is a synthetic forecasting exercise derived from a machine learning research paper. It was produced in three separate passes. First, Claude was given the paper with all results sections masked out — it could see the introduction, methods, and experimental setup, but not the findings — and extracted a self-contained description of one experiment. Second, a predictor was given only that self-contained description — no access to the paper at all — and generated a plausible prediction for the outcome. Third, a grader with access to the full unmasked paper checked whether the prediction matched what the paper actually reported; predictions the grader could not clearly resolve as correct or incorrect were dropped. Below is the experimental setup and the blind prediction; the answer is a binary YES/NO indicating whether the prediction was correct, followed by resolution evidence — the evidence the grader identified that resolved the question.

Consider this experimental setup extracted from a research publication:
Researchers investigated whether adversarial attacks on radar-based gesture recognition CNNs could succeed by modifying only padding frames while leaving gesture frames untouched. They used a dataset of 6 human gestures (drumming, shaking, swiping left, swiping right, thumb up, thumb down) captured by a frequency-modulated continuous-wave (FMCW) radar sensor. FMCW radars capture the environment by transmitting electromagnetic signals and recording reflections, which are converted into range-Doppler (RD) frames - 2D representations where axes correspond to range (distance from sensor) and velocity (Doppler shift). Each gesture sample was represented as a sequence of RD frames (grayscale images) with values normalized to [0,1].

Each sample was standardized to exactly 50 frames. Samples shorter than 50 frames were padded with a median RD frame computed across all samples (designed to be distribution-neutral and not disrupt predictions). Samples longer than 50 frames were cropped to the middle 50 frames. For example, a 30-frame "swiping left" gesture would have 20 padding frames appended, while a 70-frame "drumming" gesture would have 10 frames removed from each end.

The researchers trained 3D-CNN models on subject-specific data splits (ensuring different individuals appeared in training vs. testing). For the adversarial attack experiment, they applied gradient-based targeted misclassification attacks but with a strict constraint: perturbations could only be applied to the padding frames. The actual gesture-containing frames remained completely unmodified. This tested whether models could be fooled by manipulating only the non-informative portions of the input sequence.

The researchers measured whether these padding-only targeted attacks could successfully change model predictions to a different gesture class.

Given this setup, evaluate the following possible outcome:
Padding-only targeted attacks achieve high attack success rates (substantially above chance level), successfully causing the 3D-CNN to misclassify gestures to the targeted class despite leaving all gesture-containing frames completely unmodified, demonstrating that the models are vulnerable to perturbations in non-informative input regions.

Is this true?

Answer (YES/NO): YES